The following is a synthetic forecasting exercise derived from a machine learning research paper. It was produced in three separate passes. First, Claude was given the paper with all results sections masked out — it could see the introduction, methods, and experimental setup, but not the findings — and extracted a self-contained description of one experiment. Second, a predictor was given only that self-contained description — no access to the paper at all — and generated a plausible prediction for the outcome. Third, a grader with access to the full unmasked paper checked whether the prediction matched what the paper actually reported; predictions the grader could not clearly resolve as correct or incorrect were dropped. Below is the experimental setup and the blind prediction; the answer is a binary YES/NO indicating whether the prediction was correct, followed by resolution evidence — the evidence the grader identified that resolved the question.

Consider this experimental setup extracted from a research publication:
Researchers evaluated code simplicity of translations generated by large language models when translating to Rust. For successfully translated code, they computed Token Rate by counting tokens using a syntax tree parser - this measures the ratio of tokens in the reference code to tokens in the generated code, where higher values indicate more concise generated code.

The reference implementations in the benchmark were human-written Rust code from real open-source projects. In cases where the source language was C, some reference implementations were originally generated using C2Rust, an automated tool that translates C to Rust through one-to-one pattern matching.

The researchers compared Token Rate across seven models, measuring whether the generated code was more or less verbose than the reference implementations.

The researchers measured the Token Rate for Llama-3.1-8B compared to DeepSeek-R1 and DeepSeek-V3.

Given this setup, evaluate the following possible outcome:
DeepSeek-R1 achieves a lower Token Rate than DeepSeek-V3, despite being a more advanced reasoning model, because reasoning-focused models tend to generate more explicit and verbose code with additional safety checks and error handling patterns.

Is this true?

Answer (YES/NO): NO